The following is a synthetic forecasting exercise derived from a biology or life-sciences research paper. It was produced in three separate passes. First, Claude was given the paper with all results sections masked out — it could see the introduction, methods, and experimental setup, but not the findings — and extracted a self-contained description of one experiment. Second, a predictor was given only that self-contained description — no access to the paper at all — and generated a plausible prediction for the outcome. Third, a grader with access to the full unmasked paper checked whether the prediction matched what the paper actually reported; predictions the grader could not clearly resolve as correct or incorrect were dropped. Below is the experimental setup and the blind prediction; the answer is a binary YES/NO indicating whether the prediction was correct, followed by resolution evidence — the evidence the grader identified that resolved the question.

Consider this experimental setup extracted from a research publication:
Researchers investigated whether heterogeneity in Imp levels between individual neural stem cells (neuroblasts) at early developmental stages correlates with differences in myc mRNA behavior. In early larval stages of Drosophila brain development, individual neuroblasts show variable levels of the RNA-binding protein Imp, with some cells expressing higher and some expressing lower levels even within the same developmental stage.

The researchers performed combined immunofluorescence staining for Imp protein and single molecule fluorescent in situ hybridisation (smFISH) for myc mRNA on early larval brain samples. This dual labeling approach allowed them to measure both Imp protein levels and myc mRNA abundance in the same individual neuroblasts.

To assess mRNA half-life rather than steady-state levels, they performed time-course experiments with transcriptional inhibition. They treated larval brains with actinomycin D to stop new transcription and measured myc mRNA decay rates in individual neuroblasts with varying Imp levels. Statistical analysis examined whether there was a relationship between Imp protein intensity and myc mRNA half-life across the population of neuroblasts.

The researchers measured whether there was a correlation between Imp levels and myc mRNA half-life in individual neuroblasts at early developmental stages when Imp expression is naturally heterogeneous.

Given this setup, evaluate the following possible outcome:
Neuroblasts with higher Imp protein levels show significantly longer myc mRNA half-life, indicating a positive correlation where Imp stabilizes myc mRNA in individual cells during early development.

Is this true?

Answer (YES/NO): YES